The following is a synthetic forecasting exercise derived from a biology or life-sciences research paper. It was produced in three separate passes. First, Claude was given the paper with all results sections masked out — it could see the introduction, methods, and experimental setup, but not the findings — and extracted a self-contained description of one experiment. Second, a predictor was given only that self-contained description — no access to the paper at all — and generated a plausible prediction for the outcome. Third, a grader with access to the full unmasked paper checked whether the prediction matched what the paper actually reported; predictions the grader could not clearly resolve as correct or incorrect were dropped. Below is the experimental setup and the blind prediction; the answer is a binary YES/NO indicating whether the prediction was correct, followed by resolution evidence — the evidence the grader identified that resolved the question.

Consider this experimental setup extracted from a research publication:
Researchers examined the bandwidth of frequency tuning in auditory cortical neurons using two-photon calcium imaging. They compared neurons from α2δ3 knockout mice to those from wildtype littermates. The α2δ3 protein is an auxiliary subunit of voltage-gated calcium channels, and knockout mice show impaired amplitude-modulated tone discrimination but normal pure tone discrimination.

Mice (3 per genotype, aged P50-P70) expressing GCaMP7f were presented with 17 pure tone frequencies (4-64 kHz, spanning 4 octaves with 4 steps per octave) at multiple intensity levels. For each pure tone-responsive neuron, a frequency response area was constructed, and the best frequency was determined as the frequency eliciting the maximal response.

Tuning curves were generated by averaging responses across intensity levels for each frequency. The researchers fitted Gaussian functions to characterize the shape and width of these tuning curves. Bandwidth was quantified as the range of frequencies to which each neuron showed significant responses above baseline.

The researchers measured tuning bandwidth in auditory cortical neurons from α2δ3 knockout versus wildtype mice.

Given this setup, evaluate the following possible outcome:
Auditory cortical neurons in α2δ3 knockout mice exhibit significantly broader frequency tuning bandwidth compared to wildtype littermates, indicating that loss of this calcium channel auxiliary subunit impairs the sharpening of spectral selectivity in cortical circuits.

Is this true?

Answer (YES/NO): NO